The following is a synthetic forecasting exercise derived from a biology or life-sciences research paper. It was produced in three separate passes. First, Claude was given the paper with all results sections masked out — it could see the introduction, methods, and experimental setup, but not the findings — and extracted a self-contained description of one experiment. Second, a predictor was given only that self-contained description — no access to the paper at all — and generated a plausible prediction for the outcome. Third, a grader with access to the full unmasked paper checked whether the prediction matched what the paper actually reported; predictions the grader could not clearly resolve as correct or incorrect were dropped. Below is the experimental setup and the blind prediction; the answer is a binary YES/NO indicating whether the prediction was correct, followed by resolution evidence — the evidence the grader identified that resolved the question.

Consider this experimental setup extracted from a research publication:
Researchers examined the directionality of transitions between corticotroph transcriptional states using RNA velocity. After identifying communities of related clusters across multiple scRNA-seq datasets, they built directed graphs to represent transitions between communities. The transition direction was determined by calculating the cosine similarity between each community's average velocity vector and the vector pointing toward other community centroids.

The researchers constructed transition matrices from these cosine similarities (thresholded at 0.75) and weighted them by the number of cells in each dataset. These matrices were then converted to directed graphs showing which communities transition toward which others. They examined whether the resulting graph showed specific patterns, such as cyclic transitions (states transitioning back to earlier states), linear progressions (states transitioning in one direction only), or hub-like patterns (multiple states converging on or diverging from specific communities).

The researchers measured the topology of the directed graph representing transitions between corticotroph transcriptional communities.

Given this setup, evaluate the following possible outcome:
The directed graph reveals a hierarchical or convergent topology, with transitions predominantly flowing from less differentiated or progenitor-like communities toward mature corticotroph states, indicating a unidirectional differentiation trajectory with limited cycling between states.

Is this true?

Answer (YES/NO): NO